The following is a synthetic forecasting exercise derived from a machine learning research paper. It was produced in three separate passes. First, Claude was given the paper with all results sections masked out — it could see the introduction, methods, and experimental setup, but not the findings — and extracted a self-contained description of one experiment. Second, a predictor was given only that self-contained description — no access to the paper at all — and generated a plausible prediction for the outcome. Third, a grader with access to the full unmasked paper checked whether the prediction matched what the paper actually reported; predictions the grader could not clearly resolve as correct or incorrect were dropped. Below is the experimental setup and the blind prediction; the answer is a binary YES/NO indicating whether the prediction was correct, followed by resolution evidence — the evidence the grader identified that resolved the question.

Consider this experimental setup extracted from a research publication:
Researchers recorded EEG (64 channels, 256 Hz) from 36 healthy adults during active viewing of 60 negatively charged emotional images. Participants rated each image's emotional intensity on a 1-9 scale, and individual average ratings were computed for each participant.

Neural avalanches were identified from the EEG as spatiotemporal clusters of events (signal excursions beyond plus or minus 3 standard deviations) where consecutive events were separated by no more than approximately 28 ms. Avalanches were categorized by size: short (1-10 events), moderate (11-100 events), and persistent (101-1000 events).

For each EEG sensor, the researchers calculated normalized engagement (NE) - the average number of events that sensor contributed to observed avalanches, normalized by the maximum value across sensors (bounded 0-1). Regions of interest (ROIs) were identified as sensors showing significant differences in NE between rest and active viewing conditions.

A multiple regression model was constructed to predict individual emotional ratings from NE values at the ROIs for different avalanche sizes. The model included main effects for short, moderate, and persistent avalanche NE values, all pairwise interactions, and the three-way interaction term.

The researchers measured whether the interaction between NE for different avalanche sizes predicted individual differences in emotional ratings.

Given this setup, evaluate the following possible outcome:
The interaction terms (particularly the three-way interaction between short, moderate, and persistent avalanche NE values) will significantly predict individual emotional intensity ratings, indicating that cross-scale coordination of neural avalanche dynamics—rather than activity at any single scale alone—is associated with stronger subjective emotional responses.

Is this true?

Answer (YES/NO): NO